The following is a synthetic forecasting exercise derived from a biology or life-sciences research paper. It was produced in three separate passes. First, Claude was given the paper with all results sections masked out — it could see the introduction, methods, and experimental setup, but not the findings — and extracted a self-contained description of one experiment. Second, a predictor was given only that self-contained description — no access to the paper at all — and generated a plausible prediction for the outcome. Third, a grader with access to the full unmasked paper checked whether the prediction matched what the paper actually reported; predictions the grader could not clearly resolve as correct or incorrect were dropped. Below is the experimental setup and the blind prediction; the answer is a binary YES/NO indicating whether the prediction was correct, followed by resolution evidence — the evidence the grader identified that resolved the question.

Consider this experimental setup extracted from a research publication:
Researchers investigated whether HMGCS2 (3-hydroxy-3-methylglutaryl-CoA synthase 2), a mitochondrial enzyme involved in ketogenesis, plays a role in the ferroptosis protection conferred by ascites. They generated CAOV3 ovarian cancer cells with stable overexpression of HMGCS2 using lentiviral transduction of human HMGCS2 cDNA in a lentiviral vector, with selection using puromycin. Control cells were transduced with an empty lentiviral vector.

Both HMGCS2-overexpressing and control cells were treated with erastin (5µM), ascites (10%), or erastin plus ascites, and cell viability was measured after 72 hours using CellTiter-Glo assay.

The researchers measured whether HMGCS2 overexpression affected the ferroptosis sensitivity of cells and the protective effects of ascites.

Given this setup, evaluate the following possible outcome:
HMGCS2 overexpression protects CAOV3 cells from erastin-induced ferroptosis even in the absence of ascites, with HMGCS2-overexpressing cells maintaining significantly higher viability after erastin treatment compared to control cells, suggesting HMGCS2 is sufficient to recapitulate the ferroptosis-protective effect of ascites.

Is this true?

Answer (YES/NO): NO